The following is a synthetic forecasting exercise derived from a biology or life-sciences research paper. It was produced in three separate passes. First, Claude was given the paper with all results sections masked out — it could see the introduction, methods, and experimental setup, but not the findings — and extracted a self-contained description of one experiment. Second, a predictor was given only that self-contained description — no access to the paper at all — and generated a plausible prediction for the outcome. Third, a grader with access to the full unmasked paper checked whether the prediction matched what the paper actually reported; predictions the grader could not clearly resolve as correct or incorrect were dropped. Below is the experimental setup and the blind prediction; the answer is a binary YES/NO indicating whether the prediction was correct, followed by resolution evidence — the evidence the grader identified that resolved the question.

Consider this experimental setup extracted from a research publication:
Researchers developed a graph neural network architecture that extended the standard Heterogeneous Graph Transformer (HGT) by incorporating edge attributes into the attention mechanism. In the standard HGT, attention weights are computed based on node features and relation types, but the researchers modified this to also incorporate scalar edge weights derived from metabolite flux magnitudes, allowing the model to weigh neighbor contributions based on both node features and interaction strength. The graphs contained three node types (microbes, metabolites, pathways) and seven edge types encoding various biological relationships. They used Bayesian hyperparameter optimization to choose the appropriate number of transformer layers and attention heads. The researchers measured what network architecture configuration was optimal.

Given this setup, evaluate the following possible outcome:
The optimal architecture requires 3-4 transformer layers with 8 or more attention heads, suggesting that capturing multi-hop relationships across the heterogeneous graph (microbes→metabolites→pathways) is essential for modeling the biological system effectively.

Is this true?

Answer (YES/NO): YES